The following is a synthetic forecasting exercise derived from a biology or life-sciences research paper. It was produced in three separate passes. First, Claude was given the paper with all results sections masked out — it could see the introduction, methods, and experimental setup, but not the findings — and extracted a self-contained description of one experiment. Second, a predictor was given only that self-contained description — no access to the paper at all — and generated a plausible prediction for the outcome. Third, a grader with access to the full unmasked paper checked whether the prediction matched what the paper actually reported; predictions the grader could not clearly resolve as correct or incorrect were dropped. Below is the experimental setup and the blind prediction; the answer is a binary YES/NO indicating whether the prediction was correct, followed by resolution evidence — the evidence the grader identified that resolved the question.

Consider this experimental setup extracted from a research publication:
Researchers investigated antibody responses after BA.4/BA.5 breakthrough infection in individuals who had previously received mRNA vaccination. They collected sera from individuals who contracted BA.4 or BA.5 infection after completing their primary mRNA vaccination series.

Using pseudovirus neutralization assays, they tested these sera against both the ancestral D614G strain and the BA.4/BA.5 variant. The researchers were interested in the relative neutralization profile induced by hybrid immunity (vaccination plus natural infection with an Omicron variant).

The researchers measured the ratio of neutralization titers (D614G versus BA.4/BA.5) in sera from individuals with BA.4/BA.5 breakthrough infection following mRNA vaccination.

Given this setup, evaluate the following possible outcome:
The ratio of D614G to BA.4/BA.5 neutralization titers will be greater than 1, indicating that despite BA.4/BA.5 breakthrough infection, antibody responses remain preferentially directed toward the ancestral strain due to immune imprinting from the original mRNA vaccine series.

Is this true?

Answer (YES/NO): YES